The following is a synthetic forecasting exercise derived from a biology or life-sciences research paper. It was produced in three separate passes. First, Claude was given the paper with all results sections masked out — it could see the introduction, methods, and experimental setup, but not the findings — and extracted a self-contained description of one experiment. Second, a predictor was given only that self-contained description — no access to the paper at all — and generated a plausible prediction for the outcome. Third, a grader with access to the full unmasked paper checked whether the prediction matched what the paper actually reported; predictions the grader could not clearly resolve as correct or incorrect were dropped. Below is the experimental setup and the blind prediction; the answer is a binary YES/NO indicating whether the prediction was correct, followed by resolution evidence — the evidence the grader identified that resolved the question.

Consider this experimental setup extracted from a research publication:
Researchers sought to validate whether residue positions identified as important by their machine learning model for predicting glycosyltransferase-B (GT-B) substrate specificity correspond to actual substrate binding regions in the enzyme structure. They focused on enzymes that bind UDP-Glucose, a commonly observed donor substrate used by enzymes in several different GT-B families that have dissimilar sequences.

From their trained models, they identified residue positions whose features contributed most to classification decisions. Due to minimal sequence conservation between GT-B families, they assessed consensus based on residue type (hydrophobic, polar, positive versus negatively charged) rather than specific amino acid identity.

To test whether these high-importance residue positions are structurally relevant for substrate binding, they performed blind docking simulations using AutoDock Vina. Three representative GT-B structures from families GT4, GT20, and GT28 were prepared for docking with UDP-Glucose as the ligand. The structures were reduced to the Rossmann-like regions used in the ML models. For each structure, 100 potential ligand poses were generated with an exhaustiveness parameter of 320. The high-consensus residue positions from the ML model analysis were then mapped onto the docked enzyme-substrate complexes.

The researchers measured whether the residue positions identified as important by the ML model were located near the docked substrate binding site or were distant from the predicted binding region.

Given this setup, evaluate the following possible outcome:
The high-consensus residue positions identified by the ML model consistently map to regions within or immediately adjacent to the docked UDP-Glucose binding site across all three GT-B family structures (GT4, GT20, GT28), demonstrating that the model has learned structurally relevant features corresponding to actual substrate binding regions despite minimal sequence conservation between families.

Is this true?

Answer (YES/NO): NO